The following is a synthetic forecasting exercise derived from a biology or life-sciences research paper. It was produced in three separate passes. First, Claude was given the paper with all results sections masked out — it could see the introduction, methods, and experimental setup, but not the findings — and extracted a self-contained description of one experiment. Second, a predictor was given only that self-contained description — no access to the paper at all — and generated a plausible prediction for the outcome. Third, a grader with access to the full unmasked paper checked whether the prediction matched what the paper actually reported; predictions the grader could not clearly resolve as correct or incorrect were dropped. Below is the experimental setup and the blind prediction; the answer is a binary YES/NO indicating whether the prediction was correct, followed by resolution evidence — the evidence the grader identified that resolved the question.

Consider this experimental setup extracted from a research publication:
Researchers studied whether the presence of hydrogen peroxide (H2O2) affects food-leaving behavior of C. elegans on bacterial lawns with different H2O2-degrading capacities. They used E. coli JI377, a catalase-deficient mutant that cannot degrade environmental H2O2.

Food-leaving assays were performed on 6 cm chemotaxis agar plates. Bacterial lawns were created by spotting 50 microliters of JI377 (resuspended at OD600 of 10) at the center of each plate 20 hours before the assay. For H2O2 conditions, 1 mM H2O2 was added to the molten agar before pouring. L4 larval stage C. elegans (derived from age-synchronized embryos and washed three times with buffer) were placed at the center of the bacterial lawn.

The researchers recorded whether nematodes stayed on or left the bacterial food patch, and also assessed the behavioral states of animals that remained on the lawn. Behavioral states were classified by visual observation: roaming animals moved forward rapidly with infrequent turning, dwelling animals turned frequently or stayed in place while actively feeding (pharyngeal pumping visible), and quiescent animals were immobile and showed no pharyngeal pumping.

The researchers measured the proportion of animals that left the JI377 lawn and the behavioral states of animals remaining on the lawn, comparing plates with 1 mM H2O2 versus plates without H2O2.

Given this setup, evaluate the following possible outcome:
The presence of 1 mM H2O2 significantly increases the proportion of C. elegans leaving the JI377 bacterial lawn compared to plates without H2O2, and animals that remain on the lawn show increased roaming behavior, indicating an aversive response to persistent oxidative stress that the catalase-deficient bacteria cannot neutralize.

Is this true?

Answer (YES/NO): NO